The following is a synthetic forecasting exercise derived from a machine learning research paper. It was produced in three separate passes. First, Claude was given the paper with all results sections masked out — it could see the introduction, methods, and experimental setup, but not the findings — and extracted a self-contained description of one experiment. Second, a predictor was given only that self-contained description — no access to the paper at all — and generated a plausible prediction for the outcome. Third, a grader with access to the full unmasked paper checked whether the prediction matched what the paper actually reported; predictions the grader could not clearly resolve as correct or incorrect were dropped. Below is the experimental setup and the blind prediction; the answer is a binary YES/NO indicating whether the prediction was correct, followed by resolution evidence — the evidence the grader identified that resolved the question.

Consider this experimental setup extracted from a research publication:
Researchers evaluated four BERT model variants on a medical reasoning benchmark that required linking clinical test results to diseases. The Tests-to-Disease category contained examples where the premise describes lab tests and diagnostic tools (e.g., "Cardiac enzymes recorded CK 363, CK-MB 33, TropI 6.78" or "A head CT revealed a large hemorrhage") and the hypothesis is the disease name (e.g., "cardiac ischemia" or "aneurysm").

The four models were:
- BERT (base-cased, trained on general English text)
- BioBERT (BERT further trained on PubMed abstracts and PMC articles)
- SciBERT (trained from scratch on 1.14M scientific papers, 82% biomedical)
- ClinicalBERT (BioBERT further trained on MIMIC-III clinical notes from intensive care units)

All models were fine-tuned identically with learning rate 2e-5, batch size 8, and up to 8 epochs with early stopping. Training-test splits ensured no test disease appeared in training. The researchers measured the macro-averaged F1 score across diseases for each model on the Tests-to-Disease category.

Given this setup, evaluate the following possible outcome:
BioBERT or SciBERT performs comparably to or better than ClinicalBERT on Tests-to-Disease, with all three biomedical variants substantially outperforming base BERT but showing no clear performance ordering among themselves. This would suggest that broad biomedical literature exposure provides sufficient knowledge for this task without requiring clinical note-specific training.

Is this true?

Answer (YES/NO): NO